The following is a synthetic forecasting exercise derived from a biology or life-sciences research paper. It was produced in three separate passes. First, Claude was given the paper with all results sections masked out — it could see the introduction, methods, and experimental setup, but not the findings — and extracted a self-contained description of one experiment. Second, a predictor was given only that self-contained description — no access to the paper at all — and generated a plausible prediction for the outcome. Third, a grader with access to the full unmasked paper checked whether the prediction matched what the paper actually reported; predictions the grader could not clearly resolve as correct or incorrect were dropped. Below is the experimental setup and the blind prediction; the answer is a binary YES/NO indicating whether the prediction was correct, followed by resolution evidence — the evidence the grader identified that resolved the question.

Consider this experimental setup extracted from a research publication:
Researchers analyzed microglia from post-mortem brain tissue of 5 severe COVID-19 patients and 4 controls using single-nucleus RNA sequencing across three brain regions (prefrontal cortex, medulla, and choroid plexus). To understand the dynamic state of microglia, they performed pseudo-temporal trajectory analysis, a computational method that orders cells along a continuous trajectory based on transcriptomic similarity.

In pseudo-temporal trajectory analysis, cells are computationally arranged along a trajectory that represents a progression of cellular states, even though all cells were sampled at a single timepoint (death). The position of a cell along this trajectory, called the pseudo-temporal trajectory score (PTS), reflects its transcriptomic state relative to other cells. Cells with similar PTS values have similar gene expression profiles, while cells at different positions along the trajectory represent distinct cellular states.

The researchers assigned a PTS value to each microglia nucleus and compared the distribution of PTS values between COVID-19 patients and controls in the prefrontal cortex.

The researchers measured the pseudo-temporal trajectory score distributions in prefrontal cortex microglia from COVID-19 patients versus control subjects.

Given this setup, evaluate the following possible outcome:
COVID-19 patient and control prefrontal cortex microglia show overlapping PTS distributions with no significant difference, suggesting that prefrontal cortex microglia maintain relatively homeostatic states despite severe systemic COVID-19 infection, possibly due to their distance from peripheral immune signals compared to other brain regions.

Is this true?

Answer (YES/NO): NO